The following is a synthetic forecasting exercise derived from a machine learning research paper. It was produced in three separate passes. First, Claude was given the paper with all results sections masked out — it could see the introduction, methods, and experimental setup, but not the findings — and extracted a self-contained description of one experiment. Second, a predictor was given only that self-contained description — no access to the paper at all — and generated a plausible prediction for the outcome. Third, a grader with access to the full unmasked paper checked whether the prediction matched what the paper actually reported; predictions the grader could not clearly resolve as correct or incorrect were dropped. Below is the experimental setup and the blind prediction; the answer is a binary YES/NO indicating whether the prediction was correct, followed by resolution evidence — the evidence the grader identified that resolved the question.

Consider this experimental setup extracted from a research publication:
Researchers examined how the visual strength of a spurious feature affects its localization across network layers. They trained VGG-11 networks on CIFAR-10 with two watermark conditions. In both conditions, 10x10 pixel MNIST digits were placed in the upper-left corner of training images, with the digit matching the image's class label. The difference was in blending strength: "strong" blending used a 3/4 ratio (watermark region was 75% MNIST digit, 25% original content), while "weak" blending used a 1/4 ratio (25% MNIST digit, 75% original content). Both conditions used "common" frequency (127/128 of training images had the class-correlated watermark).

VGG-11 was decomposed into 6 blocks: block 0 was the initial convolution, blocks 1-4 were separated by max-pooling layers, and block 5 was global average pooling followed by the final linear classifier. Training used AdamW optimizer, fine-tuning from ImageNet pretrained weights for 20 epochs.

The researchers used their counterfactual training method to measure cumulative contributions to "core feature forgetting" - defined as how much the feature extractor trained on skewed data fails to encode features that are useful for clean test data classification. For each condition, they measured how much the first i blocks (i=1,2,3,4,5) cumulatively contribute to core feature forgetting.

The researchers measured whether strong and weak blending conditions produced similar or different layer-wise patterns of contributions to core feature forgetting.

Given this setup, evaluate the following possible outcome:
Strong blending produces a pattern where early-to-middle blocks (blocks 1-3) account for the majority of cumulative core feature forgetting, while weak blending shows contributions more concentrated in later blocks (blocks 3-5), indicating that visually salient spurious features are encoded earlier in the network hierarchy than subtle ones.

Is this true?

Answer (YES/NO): NO